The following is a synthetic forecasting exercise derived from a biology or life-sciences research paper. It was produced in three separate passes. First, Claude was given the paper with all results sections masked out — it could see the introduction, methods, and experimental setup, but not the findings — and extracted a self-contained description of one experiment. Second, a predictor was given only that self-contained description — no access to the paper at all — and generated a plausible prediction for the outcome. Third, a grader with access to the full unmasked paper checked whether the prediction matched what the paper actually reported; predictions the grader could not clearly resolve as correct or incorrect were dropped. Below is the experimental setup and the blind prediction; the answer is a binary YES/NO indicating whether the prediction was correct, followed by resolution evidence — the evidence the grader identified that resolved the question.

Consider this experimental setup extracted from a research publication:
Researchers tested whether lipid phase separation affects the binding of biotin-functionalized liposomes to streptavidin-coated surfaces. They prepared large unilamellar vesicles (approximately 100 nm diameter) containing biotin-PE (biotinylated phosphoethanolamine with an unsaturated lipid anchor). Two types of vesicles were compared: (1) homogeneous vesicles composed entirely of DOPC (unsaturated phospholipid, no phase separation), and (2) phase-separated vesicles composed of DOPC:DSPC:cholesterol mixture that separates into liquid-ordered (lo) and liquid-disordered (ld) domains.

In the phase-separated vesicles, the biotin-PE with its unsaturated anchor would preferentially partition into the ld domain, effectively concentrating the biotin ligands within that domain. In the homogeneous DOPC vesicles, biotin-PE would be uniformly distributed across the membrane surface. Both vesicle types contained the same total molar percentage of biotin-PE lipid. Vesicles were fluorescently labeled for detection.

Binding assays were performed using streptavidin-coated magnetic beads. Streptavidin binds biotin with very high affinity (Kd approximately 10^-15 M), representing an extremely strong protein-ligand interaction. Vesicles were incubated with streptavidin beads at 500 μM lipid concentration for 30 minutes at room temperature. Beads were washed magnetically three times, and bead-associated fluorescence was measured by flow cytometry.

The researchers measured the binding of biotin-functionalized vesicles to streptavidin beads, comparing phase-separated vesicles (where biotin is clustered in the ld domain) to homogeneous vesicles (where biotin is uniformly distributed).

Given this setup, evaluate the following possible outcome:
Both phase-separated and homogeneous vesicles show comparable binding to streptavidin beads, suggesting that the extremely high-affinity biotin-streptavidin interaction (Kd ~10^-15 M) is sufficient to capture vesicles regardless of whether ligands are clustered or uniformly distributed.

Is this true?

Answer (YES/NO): NO